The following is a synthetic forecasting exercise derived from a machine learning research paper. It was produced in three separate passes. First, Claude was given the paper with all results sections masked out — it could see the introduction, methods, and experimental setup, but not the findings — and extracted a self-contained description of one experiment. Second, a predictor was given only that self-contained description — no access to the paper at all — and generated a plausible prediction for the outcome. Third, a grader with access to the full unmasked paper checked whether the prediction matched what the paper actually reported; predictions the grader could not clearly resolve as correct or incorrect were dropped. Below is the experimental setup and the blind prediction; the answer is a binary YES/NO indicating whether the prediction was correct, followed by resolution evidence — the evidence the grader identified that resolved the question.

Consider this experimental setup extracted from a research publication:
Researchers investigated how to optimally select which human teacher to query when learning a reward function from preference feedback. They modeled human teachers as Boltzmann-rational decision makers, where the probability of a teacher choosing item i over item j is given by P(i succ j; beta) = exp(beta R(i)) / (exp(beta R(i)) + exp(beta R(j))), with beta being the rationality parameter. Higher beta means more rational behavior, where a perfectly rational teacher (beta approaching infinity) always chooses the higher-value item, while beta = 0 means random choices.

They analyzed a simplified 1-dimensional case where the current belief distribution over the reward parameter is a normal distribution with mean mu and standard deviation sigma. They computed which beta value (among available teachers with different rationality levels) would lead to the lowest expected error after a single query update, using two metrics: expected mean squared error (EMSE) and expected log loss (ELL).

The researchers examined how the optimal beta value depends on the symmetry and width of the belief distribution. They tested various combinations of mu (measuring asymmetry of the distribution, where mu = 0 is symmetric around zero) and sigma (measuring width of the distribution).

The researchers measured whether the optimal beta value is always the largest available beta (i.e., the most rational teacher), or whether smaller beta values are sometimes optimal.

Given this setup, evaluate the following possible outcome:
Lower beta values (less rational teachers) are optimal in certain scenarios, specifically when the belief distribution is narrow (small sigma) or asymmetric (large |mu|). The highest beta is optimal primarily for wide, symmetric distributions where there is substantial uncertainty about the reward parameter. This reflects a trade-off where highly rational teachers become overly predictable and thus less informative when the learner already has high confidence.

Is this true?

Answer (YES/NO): NO